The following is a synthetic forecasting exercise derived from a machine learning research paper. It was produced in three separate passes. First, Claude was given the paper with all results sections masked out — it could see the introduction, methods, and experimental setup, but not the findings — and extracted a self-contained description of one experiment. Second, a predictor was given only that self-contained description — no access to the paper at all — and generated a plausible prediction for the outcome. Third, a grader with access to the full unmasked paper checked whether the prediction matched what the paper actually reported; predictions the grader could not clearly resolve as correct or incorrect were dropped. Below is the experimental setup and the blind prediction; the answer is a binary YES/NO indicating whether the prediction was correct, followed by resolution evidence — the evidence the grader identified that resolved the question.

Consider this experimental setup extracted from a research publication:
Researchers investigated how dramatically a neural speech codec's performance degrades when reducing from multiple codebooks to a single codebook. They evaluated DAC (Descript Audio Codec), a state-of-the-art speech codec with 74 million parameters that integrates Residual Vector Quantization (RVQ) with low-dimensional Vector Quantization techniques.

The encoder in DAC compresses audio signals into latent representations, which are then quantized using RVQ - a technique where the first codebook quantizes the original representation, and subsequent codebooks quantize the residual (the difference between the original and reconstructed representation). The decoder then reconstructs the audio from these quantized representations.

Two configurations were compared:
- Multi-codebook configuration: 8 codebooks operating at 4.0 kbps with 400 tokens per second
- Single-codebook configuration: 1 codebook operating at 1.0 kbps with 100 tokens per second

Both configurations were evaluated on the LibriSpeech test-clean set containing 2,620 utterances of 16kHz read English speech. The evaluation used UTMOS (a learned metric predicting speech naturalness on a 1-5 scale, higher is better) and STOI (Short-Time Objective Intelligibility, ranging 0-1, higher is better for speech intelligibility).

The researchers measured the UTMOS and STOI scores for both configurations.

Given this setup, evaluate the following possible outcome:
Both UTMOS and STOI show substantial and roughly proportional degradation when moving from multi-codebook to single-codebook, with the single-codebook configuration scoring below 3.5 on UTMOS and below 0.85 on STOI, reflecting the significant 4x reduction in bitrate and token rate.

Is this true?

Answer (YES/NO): NO